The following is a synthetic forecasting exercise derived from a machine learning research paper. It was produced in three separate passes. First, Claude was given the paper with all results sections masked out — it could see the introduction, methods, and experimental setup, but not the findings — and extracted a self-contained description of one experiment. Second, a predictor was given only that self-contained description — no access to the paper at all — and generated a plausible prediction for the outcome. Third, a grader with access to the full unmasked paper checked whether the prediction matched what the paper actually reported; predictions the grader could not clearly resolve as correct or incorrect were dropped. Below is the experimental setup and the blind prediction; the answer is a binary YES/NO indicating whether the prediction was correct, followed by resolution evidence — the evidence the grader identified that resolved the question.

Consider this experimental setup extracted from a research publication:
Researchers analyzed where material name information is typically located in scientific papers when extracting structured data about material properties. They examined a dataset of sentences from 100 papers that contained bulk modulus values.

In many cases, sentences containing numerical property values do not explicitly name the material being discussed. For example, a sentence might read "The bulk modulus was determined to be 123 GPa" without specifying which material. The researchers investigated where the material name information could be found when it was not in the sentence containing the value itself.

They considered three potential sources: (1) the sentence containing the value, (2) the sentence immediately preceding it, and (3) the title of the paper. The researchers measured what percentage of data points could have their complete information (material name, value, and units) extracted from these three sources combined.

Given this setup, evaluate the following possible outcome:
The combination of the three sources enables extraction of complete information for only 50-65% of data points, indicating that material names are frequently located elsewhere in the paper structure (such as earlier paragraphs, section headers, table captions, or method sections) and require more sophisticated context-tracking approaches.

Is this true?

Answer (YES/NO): NO